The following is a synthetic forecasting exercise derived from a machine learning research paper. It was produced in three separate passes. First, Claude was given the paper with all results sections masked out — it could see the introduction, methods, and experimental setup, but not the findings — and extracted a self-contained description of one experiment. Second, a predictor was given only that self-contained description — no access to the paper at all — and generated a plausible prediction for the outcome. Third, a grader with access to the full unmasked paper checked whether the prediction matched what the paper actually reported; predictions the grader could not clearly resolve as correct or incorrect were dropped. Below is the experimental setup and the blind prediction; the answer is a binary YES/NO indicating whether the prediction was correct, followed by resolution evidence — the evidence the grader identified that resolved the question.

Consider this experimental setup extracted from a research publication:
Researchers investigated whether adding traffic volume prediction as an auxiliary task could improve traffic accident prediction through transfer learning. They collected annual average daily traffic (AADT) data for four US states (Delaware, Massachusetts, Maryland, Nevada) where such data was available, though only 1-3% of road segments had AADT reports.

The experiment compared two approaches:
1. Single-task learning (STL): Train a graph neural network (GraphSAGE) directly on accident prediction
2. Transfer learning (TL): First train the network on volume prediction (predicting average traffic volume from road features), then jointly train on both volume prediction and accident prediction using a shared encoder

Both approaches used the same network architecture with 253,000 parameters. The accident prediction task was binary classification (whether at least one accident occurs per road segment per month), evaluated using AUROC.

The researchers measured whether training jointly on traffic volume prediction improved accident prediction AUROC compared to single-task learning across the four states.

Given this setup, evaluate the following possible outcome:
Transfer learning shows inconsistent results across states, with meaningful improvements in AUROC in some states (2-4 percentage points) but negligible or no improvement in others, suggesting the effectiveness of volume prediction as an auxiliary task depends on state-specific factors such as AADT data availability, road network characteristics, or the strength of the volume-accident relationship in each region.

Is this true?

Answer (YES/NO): NO